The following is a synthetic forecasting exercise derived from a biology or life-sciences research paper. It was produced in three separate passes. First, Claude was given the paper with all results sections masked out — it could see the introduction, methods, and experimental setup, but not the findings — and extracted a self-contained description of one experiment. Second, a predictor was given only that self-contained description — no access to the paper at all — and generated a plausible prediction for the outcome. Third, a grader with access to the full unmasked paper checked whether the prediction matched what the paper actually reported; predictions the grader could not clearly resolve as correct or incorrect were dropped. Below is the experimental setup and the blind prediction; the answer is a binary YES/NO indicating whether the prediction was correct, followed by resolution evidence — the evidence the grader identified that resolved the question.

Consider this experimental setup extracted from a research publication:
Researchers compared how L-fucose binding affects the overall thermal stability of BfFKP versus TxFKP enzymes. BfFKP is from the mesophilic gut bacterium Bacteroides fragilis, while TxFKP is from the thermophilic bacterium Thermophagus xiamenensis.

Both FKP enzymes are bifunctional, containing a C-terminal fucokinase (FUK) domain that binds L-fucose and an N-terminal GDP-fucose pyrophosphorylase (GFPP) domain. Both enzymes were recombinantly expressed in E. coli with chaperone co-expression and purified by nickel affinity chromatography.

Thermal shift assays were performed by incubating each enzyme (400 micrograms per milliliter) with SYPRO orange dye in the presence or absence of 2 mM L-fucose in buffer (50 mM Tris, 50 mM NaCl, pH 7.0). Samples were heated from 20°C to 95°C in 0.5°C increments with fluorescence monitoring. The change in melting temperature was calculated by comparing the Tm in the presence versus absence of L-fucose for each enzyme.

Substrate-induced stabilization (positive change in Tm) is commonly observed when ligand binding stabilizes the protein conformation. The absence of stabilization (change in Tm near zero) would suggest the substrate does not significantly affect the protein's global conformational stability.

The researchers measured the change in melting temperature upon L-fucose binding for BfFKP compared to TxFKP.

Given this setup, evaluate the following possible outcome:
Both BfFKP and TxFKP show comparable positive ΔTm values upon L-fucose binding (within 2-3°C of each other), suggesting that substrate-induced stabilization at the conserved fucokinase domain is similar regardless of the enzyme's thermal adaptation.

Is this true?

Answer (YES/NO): NO